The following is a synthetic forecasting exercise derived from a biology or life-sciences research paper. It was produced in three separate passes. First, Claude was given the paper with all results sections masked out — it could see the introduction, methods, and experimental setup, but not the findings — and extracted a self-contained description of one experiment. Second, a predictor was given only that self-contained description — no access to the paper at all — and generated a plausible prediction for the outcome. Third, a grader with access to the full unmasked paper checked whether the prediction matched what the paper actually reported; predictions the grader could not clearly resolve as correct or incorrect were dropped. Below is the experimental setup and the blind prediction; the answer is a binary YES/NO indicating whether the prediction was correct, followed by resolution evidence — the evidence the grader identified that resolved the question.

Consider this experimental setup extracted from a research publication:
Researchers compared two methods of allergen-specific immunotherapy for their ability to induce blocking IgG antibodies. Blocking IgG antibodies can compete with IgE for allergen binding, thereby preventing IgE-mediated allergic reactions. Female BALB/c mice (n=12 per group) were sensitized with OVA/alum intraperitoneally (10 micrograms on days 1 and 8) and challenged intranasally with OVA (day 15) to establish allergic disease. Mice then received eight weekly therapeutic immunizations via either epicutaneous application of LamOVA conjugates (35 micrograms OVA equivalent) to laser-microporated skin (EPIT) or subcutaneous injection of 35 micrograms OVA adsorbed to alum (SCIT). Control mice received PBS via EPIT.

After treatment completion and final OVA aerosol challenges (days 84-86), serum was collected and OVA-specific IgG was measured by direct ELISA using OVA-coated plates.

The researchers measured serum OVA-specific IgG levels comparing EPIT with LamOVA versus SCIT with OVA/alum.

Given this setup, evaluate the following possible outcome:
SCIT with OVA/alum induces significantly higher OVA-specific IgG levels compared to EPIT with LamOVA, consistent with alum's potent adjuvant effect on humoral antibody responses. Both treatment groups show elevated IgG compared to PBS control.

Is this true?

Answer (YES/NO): NO